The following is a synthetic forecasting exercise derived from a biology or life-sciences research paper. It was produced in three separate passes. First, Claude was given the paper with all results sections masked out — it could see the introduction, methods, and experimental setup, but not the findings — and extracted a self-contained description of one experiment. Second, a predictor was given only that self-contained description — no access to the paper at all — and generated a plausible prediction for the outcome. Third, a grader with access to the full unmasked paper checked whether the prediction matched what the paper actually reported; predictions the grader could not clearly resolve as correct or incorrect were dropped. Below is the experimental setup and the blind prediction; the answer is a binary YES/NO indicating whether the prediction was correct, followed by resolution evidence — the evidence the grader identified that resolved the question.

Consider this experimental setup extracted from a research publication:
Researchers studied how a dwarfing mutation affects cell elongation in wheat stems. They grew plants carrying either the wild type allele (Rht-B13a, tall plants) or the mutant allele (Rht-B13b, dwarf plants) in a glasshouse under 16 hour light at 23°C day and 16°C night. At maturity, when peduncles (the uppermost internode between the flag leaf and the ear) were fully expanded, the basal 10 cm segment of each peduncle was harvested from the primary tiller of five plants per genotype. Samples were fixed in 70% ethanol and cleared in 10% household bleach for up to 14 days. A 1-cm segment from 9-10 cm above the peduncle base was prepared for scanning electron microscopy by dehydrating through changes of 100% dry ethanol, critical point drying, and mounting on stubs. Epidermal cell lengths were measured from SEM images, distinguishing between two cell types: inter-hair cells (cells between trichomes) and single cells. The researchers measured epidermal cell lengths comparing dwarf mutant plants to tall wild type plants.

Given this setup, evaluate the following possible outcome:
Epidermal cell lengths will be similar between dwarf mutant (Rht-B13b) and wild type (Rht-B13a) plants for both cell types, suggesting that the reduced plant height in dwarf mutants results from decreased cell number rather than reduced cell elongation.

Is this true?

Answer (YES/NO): NO